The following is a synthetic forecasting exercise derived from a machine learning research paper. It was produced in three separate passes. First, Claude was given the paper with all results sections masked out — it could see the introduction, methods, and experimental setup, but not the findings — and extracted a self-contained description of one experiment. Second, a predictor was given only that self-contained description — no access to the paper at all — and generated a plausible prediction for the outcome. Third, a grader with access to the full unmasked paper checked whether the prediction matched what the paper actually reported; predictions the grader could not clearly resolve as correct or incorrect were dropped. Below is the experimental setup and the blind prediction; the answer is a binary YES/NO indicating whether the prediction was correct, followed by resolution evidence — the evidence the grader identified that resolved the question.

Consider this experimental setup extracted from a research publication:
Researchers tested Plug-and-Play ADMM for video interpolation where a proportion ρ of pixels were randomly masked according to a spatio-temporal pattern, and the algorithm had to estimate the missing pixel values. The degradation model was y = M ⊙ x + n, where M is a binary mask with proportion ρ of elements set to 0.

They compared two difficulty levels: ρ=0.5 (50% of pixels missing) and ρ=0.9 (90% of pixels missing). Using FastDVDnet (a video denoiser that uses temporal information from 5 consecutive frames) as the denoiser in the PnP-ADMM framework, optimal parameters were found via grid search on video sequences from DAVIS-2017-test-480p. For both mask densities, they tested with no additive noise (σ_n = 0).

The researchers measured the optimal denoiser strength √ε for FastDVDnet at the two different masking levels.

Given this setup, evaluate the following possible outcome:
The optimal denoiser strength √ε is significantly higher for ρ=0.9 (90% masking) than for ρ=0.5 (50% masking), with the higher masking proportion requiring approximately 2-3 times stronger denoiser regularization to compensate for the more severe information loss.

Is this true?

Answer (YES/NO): NO